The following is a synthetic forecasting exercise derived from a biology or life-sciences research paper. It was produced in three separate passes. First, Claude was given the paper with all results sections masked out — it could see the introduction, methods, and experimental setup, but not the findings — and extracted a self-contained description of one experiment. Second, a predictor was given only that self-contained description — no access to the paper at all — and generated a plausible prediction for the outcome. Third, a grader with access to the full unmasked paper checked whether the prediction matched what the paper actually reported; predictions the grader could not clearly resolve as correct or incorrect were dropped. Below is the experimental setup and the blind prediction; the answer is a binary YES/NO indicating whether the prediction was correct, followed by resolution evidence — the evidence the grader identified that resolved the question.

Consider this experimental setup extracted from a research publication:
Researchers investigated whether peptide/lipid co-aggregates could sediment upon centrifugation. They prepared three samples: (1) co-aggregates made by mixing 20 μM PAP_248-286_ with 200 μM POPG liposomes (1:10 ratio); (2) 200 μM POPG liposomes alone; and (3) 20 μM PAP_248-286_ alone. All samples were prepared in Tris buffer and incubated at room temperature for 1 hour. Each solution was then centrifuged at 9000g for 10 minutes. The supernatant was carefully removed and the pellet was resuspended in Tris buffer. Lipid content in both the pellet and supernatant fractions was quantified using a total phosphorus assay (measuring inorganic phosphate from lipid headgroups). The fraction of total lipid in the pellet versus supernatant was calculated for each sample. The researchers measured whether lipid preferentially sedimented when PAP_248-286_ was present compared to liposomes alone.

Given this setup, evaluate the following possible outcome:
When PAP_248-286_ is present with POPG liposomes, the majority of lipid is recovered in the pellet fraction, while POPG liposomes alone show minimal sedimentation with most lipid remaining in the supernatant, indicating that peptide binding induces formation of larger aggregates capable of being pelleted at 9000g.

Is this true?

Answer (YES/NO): YES